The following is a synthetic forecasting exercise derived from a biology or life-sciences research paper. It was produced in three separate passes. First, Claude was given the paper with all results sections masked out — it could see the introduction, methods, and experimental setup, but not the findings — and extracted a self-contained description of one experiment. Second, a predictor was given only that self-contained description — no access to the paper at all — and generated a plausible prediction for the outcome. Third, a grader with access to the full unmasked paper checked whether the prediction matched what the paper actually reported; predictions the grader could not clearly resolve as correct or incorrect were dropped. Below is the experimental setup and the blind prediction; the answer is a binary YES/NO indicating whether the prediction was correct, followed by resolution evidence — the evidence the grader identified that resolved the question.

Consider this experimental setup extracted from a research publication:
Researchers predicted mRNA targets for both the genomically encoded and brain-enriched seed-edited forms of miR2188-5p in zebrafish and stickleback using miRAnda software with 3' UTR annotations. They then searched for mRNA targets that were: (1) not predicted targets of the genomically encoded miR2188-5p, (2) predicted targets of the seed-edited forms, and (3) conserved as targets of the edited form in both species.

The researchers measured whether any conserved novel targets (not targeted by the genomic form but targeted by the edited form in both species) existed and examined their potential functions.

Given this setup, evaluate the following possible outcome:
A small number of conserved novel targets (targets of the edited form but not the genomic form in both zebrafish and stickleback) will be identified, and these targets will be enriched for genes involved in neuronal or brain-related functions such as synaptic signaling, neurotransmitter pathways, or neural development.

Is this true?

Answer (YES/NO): YES